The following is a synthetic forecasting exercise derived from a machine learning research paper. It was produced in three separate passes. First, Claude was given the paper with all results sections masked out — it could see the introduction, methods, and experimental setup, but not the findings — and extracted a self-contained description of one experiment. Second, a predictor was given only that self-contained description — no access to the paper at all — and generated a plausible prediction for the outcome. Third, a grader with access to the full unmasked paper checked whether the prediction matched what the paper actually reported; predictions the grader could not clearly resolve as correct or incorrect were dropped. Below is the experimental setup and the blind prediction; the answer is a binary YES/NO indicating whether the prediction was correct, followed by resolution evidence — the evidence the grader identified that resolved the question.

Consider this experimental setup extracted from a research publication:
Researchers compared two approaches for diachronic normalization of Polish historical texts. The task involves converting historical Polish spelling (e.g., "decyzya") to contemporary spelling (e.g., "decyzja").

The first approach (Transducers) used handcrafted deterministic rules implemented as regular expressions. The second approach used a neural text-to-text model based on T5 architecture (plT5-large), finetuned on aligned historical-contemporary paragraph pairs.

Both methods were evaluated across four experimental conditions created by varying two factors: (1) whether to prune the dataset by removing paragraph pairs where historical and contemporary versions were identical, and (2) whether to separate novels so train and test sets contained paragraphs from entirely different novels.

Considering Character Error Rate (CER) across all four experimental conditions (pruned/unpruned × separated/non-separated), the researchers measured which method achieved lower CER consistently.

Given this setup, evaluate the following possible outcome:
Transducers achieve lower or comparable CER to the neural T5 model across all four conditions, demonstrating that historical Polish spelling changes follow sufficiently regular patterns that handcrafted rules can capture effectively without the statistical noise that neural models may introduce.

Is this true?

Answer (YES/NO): YES